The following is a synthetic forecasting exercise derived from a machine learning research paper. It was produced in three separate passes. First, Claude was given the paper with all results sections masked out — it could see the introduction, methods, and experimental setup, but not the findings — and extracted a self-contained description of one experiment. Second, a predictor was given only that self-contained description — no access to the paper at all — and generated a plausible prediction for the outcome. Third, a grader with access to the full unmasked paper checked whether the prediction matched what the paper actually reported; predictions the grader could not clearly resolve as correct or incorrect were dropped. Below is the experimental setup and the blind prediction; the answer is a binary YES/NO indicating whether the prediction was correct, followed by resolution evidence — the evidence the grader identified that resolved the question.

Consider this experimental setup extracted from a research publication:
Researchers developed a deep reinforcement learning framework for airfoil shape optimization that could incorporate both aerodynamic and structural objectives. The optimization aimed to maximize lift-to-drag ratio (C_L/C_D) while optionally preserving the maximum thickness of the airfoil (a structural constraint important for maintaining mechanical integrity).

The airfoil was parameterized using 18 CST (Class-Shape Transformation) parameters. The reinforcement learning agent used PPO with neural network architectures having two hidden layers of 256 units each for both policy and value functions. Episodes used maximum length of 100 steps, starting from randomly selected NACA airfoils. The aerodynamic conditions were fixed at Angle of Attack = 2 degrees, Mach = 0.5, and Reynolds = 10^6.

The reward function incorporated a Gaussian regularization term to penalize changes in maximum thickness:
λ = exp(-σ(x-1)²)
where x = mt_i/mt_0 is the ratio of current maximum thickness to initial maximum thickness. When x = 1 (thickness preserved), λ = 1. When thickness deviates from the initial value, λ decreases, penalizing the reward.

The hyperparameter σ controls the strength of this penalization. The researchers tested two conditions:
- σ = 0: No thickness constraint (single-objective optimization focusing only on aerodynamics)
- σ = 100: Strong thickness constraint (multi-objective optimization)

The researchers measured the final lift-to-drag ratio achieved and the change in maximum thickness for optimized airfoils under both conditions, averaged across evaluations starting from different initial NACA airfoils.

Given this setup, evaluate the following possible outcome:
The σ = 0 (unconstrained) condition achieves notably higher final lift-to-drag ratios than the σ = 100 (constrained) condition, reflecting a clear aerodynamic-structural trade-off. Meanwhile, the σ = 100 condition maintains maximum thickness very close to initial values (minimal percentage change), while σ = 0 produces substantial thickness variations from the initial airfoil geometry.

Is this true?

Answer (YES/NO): YES